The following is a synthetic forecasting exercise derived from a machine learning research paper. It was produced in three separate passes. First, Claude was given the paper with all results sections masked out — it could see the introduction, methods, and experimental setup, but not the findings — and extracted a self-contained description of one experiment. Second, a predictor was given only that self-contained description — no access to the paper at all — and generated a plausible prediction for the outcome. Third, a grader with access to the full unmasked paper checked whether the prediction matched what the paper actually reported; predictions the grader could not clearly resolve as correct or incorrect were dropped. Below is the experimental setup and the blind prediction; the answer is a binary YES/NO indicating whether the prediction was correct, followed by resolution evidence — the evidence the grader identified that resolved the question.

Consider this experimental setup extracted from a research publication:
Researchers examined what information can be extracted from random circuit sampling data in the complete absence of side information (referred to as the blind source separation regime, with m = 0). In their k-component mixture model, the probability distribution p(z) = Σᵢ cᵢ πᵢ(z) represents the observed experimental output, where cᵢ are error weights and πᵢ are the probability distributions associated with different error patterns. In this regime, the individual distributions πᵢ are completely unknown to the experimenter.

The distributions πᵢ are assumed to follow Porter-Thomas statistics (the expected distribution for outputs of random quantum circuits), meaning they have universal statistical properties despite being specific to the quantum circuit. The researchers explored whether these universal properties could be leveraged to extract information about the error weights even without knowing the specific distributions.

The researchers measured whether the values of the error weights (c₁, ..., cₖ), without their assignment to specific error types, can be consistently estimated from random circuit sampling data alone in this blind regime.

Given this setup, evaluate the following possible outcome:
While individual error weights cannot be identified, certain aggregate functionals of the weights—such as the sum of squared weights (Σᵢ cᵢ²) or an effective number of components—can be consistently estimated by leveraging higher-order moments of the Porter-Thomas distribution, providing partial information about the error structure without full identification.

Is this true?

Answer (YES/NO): NO